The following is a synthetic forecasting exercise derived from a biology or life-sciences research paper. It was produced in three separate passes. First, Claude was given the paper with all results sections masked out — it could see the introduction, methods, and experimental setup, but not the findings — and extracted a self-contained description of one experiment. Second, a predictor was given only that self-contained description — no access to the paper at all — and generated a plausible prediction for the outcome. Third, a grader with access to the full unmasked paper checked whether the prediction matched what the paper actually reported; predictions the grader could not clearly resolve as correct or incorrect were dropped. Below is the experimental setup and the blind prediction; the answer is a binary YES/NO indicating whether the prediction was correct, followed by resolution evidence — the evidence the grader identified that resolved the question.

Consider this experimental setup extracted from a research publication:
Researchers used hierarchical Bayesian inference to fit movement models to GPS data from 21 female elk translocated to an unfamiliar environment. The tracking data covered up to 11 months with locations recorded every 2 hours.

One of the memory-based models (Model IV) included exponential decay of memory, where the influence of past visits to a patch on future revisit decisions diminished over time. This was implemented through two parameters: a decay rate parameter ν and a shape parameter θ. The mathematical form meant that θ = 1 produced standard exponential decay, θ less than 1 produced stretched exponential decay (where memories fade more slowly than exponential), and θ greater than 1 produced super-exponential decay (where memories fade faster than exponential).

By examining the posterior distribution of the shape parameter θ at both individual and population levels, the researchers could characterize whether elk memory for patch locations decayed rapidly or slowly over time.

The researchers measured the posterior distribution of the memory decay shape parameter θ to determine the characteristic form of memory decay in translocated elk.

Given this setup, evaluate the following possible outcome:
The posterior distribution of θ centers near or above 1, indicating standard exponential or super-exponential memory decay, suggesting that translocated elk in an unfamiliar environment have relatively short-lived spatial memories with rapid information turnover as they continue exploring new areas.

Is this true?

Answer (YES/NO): NO